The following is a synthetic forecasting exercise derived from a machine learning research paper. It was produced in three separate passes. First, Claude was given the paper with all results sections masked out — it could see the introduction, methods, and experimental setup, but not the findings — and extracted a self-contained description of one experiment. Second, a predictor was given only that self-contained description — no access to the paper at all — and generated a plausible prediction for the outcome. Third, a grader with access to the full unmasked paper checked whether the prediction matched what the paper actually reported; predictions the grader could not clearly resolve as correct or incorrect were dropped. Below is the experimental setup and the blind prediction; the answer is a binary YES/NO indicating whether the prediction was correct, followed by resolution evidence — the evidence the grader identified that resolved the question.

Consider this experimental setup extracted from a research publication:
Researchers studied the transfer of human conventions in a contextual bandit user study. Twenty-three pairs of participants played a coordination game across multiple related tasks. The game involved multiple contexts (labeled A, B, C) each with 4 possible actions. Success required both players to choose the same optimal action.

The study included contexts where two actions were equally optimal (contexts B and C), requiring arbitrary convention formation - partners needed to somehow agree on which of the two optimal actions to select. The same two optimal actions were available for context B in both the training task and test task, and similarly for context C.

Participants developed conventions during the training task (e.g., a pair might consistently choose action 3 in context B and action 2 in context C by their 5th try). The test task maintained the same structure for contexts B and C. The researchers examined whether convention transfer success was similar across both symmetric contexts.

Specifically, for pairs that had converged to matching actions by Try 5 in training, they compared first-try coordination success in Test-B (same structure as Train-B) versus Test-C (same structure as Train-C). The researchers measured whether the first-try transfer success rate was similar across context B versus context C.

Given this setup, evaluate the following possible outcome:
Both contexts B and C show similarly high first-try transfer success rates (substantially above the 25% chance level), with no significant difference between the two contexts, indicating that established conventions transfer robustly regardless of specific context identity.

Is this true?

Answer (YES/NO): NO